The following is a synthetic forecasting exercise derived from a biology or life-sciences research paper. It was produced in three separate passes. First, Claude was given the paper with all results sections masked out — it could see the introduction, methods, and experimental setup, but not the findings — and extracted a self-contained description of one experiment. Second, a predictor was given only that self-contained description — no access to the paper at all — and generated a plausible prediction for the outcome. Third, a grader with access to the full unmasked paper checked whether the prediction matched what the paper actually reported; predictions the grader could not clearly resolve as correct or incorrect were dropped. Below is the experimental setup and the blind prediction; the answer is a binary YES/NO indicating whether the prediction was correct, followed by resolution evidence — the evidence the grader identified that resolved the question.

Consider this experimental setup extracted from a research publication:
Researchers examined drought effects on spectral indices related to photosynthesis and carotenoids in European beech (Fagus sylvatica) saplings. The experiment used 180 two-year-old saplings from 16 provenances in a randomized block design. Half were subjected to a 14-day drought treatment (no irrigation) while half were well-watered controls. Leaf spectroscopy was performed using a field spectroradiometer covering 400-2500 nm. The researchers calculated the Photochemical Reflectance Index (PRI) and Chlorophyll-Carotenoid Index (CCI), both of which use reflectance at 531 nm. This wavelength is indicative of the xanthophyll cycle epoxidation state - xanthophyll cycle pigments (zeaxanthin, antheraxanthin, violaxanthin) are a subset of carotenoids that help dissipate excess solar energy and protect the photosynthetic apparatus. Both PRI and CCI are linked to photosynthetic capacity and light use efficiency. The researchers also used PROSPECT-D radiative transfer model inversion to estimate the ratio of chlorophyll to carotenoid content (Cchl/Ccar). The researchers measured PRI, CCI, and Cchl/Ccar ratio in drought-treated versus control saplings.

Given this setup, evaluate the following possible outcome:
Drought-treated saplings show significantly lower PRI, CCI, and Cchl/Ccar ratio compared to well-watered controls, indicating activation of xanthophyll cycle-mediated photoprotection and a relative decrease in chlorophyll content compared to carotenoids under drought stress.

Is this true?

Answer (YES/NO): YES